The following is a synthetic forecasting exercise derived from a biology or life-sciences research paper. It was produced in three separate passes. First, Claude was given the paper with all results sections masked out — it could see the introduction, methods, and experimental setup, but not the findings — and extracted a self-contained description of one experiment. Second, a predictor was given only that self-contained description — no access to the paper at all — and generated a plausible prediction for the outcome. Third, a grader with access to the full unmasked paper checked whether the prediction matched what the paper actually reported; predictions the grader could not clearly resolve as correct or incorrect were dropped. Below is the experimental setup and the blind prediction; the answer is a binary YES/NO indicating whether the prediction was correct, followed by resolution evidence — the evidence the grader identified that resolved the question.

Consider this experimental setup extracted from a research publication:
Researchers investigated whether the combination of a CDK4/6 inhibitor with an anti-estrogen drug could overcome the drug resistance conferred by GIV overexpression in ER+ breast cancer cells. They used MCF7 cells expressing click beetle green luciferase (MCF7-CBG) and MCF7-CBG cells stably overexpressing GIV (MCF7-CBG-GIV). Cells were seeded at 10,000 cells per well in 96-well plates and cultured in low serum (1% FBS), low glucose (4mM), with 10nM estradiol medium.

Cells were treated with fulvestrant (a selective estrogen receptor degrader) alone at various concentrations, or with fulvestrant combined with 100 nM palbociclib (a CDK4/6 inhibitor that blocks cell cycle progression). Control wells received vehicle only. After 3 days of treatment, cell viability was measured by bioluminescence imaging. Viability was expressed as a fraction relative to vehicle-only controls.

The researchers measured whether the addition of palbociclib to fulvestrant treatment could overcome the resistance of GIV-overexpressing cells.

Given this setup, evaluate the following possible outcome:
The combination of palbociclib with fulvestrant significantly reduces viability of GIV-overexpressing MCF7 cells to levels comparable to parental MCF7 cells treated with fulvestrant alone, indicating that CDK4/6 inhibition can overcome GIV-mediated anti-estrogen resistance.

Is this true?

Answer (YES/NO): NO